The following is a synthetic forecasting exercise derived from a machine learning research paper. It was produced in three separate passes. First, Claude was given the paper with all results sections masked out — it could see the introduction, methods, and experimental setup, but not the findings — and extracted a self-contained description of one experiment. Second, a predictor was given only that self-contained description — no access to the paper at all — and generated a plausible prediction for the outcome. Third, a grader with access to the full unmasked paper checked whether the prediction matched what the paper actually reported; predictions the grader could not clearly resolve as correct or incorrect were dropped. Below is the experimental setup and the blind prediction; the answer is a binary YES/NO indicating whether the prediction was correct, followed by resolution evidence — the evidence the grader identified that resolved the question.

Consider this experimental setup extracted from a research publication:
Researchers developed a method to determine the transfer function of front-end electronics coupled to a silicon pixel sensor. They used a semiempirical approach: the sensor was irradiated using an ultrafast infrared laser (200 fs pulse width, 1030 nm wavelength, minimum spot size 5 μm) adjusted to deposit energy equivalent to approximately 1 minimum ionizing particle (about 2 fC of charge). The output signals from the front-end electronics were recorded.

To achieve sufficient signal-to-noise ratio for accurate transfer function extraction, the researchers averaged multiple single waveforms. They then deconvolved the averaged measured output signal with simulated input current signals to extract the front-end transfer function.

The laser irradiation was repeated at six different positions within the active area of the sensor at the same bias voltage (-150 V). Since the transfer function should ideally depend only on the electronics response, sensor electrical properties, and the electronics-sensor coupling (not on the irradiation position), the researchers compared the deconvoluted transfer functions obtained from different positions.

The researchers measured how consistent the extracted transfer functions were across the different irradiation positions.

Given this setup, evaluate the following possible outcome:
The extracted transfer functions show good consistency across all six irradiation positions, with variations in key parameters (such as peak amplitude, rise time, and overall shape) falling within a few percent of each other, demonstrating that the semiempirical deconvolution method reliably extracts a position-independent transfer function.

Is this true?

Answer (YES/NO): YES